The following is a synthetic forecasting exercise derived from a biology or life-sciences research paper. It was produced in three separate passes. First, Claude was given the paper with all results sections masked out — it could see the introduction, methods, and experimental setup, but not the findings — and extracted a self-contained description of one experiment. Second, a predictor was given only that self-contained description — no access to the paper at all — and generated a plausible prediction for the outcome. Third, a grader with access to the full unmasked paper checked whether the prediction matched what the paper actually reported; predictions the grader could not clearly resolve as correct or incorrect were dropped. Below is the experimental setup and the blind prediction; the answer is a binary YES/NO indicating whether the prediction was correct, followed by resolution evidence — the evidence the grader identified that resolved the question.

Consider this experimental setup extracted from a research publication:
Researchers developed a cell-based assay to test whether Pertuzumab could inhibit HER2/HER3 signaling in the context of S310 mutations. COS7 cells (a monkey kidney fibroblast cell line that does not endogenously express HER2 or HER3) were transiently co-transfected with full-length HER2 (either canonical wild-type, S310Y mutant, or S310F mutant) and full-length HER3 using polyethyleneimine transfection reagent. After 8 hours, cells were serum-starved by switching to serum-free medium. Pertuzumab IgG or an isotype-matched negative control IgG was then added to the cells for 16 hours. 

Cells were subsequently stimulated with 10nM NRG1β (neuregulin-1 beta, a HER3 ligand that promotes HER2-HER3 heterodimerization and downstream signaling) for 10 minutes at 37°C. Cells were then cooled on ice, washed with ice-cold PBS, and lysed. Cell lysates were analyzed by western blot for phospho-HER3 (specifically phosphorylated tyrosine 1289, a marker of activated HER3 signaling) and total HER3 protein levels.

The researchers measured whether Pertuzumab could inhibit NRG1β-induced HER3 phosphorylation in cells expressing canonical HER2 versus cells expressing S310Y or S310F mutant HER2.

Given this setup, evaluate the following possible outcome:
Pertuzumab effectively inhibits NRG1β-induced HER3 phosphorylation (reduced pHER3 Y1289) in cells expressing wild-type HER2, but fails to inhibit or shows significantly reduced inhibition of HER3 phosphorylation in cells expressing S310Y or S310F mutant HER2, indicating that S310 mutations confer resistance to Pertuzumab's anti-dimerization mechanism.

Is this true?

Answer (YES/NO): YES